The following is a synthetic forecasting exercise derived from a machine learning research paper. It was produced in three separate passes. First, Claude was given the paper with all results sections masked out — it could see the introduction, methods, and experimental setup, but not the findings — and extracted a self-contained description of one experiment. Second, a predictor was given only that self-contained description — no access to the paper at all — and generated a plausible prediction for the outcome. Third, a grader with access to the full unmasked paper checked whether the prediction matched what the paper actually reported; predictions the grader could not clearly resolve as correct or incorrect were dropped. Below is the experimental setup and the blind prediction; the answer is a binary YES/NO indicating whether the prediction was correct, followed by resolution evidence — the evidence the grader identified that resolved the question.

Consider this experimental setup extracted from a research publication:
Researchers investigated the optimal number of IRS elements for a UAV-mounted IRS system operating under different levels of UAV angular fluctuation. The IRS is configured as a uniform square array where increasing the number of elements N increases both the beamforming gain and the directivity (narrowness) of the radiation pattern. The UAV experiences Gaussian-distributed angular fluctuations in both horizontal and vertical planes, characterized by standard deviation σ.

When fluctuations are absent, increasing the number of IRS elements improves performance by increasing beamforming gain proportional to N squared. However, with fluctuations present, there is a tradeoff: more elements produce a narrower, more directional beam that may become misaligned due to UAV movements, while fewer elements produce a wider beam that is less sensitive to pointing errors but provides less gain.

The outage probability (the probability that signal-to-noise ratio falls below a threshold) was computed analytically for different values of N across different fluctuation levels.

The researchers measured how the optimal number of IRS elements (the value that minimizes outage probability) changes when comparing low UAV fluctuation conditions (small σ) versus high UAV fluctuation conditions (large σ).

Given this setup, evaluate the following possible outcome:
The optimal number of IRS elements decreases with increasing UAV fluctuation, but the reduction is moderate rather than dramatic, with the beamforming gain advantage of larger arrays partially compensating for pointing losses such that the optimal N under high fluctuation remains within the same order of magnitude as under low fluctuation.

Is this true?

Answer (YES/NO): YES